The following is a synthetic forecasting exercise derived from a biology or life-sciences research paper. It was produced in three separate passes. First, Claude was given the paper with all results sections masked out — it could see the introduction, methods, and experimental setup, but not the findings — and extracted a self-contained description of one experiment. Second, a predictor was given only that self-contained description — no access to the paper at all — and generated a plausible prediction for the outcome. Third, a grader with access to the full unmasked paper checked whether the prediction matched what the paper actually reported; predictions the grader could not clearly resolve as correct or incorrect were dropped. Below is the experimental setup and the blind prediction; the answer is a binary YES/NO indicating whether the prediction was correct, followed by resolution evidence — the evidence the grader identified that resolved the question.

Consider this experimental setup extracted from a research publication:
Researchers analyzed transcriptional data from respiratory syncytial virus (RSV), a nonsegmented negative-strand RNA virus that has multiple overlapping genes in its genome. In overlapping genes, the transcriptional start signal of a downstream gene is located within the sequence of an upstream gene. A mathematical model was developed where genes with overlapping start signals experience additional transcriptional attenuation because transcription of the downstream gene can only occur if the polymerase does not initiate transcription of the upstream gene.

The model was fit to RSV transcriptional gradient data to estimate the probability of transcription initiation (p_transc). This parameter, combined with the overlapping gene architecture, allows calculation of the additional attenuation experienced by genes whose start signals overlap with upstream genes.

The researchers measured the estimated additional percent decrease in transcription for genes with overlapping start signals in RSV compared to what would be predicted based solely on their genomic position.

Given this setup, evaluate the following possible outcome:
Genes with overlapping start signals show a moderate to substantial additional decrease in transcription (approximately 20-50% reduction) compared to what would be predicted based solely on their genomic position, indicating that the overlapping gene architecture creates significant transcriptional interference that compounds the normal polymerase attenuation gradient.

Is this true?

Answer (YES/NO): NO